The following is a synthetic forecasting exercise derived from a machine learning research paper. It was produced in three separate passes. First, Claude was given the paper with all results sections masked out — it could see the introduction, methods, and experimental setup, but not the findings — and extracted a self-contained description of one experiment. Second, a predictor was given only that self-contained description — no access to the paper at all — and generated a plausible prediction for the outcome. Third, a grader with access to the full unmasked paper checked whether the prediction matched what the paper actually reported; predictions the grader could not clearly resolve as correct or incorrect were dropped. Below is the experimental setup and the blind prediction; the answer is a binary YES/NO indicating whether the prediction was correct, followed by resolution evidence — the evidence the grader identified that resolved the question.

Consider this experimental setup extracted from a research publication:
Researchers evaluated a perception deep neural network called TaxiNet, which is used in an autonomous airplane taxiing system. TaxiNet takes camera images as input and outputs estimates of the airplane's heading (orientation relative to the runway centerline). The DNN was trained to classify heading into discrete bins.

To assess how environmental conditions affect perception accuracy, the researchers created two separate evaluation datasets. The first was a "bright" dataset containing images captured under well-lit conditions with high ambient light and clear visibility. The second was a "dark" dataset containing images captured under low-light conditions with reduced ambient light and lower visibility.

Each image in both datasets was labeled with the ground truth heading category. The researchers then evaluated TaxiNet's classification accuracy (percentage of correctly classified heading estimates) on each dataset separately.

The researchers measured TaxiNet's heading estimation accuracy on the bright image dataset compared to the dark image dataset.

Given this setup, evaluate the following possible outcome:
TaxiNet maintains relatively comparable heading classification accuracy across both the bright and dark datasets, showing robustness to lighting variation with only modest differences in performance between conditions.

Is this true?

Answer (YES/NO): NO